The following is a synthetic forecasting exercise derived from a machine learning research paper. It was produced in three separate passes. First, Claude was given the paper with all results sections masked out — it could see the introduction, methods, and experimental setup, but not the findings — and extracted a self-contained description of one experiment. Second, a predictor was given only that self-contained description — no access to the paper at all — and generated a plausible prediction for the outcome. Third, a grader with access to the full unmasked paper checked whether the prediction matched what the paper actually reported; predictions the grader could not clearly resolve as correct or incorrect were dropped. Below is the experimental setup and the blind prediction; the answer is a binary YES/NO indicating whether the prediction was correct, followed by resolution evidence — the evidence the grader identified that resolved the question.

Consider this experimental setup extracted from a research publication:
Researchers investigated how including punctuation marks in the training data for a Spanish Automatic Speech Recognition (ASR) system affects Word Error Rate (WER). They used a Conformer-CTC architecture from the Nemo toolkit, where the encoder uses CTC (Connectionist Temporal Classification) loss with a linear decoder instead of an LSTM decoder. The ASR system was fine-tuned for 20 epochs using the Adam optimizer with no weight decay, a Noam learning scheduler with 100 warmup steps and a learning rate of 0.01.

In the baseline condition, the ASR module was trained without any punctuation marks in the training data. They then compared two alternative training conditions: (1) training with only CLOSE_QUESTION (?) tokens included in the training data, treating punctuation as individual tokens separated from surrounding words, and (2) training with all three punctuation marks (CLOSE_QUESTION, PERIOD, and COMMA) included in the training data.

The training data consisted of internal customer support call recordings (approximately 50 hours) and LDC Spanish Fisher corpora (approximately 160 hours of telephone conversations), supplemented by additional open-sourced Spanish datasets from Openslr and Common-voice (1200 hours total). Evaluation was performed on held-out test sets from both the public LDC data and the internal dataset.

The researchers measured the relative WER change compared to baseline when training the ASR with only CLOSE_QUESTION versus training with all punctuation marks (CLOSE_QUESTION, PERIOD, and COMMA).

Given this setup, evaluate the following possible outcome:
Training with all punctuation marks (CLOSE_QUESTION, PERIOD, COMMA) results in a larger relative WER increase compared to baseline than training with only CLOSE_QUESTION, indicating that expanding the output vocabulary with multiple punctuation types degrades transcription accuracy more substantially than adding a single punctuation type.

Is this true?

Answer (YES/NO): YES